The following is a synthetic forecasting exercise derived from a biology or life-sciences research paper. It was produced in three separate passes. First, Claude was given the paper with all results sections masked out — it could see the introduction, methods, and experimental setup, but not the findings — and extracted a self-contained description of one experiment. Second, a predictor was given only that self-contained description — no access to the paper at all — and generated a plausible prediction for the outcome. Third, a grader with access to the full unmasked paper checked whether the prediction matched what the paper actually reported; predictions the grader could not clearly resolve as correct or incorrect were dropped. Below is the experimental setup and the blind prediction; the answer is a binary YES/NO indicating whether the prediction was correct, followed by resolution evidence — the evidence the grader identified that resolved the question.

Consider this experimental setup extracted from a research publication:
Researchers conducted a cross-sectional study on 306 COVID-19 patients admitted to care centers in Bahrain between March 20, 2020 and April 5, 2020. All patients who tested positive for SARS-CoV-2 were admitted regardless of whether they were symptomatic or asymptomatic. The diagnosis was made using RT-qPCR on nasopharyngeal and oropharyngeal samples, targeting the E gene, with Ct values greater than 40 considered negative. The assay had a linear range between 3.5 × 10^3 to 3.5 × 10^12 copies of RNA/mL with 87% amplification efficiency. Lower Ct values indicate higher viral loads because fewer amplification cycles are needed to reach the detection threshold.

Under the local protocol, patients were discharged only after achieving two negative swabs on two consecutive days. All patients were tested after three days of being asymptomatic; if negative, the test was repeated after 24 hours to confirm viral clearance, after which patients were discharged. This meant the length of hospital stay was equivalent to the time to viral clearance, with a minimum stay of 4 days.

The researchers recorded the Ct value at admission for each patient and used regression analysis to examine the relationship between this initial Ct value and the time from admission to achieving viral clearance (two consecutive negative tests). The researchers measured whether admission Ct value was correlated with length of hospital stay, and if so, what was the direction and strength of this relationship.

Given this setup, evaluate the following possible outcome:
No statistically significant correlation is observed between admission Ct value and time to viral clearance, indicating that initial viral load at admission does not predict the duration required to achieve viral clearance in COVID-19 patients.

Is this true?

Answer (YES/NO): NO